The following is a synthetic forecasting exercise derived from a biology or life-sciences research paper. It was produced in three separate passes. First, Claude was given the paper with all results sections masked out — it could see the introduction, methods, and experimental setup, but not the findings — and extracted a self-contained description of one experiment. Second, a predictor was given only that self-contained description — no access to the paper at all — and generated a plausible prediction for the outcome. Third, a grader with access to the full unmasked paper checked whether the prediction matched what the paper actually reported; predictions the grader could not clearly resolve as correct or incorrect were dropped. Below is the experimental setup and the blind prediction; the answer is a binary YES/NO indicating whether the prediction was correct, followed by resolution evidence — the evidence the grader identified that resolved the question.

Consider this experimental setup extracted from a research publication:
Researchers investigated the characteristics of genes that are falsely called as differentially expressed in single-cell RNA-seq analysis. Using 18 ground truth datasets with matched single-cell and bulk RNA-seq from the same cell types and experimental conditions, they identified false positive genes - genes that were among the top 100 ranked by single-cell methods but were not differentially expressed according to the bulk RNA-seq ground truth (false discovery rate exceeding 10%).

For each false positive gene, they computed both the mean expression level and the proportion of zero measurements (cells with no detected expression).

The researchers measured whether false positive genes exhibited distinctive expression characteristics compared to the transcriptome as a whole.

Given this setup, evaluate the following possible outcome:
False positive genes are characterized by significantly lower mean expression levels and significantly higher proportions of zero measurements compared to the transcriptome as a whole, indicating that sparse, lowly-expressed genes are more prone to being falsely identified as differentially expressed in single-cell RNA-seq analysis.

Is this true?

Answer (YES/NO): NO